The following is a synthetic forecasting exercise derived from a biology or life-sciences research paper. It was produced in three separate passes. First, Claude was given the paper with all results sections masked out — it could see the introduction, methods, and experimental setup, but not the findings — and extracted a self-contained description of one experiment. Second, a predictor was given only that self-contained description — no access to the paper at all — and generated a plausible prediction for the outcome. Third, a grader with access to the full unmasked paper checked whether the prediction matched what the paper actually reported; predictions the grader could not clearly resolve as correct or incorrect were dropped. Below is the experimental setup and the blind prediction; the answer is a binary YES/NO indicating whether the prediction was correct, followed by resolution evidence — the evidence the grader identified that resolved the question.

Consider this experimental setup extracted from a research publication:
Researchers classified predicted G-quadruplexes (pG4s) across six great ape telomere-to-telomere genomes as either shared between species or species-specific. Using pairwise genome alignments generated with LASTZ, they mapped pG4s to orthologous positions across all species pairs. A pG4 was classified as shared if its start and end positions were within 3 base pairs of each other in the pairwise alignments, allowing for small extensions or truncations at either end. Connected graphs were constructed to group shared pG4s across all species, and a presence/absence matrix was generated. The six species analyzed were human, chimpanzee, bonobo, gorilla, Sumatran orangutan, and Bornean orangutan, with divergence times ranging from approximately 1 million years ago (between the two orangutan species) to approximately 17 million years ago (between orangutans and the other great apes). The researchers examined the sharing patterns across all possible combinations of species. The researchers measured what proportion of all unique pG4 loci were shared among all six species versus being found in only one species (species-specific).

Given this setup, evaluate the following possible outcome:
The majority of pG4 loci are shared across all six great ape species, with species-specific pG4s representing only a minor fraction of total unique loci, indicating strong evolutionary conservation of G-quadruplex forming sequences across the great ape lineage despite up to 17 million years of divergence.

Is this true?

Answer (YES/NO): NO